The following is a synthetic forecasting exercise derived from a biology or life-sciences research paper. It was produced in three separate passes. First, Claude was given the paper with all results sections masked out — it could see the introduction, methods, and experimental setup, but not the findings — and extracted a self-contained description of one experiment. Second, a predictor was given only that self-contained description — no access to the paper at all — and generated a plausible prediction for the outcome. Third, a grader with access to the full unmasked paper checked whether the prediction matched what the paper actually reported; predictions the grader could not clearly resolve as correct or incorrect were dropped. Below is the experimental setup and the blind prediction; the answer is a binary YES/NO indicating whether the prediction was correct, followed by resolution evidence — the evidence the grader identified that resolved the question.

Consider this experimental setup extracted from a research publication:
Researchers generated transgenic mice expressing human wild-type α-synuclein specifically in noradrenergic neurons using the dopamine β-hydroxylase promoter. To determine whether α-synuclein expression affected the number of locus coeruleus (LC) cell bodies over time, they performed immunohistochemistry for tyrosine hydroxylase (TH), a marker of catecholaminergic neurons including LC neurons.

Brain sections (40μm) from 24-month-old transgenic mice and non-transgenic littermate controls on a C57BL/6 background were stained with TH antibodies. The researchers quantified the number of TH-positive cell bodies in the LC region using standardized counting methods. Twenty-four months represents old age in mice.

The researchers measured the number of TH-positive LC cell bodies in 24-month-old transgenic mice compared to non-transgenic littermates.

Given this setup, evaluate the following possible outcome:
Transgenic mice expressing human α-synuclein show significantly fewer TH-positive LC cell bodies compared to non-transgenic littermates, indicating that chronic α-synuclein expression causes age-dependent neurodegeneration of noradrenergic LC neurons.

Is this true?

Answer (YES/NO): NO